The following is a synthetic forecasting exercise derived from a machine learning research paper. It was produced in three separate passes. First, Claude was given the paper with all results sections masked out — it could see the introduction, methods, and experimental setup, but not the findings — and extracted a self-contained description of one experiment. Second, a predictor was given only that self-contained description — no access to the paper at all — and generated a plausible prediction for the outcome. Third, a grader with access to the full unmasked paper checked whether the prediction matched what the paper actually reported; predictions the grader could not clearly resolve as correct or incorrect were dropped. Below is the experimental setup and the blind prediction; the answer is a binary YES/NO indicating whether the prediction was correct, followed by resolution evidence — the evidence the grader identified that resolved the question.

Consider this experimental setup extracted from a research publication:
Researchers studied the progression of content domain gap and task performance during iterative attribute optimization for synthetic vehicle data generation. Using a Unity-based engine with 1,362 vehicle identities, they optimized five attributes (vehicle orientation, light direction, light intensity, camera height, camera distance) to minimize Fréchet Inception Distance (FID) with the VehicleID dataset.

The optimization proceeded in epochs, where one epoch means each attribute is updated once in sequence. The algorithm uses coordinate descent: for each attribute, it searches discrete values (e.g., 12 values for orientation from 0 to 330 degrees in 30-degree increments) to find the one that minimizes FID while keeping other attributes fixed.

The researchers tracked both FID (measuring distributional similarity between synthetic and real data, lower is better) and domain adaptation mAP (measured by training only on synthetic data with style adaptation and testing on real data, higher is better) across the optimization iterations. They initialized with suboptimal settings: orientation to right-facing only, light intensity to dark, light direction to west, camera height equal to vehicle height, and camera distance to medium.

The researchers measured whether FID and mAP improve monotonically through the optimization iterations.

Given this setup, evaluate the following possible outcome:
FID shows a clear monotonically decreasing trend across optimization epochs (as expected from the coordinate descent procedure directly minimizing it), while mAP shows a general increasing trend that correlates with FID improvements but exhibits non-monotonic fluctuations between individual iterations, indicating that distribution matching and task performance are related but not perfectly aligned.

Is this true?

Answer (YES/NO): NO